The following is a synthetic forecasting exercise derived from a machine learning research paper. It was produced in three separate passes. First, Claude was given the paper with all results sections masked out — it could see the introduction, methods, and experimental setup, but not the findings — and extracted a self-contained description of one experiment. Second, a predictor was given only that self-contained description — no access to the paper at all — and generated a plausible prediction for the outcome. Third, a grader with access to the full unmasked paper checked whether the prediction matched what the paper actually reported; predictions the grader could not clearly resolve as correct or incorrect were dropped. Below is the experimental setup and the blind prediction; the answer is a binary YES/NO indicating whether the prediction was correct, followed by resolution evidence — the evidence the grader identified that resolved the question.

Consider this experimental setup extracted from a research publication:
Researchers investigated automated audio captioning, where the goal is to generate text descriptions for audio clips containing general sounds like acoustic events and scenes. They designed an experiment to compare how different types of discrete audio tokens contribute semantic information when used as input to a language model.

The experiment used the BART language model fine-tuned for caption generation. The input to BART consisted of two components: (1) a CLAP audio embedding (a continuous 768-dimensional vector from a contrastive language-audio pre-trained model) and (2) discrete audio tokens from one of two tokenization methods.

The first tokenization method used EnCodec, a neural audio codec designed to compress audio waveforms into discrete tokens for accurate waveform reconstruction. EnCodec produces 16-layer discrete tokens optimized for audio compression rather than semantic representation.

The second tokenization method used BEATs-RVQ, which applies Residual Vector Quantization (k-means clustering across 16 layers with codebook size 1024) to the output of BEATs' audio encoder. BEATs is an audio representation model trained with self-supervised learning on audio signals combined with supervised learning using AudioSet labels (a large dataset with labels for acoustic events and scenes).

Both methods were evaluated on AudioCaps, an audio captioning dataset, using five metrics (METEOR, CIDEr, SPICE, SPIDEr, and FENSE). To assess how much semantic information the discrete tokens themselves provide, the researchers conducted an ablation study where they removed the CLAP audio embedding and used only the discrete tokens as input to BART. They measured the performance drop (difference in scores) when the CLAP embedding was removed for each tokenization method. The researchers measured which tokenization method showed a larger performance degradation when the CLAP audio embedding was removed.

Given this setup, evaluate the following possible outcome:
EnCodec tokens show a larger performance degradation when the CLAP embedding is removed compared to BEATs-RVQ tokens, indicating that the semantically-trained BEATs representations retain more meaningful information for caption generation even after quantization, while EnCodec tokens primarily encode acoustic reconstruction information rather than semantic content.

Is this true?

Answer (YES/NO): YES